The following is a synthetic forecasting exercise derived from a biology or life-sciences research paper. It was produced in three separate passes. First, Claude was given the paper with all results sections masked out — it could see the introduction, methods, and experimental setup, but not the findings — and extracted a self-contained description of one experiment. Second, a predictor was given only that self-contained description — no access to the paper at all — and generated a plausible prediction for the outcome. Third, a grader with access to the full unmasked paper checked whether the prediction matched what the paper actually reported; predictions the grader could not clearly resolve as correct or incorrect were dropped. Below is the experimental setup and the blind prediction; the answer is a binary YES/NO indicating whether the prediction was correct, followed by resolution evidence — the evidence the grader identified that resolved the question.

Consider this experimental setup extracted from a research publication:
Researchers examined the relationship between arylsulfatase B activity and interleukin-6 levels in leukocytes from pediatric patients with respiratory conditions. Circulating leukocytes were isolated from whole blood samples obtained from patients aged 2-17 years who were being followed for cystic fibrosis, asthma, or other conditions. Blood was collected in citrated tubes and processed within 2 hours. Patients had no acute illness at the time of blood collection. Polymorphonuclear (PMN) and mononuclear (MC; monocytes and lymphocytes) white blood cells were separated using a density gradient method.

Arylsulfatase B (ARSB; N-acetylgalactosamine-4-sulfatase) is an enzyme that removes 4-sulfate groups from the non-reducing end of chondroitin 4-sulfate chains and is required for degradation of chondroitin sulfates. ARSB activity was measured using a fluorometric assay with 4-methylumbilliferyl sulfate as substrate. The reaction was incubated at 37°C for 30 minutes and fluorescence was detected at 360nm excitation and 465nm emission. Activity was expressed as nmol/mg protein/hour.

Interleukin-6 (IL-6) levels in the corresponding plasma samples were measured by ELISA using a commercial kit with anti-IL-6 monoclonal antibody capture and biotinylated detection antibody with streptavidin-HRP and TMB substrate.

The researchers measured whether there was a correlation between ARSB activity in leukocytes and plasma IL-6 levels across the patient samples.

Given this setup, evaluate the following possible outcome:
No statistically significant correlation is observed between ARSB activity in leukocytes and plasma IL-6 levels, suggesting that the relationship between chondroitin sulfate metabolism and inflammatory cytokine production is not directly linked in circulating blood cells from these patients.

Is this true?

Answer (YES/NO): NO